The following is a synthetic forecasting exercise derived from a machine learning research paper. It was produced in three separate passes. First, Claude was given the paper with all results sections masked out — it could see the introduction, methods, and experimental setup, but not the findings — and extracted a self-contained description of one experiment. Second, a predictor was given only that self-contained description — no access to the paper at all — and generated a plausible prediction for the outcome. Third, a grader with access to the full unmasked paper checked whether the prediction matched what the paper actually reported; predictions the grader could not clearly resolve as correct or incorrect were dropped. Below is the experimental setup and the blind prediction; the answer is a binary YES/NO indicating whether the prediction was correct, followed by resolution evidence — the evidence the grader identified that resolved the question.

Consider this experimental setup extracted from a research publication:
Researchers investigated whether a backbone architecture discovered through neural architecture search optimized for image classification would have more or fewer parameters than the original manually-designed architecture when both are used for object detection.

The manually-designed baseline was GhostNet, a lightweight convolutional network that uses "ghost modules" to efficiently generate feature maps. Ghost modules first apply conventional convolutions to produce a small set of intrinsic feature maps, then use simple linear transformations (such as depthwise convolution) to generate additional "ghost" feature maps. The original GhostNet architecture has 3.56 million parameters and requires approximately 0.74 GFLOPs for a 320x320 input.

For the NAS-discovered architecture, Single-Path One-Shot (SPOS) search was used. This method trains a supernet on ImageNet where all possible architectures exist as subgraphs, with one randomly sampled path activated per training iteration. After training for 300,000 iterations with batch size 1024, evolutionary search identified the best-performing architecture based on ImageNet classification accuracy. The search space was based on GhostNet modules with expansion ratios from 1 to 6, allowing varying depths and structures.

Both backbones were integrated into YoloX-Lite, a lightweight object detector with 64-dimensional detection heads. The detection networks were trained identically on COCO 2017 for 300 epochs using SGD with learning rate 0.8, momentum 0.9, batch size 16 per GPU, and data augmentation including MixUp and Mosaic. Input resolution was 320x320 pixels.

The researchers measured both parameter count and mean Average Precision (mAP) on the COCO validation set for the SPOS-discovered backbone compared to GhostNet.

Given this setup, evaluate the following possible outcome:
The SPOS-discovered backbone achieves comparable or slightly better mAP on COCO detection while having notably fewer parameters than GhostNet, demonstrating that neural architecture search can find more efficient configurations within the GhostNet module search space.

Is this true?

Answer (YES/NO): NO